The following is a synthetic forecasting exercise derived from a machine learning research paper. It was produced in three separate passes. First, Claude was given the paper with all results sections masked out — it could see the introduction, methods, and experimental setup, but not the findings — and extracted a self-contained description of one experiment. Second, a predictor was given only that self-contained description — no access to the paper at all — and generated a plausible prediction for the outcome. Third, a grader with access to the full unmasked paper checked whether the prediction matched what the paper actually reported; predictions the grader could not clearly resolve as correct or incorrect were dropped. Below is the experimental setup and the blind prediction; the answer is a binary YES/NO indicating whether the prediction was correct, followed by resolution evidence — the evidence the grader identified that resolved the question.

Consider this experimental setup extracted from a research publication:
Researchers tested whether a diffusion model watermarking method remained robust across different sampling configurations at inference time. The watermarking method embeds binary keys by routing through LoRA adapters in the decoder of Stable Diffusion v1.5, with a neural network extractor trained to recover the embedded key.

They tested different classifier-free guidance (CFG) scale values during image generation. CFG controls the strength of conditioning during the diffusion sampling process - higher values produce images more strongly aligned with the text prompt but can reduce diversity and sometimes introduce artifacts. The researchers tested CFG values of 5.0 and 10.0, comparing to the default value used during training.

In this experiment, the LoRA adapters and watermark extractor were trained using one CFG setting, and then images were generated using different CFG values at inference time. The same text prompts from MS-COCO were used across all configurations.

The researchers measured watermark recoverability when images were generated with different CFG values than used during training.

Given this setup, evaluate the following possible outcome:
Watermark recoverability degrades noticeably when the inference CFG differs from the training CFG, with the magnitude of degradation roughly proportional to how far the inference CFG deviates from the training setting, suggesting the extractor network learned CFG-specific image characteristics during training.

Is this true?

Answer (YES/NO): NO